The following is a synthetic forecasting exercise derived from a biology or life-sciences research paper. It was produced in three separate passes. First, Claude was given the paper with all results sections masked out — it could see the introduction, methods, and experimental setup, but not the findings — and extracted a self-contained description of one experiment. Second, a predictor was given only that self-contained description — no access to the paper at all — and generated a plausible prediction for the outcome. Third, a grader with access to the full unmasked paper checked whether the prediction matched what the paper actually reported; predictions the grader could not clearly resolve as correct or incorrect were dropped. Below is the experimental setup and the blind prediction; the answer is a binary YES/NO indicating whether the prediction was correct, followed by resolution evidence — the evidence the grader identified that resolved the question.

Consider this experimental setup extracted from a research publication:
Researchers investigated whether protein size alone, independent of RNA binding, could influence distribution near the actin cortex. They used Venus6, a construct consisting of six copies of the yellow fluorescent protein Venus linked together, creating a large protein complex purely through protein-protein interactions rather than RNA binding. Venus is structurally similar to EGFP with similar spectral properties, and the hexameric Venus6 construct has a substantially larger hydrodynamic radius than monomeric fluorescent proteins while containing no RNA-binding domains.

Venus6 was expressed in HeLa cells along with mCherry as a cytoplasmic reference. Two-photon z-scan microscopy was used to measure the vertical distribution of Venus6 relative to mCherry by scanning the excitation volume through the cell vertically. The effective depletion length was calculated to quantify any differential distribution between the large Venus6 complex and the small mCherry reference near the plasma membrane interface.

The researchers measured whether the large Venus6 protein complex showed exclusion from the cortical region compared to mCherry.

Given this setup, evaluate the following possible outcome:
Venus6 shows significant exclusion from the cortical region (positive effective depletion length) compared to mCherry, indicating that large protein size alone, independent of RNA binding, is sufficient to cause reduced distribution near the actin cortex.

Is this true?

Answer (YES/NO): NO